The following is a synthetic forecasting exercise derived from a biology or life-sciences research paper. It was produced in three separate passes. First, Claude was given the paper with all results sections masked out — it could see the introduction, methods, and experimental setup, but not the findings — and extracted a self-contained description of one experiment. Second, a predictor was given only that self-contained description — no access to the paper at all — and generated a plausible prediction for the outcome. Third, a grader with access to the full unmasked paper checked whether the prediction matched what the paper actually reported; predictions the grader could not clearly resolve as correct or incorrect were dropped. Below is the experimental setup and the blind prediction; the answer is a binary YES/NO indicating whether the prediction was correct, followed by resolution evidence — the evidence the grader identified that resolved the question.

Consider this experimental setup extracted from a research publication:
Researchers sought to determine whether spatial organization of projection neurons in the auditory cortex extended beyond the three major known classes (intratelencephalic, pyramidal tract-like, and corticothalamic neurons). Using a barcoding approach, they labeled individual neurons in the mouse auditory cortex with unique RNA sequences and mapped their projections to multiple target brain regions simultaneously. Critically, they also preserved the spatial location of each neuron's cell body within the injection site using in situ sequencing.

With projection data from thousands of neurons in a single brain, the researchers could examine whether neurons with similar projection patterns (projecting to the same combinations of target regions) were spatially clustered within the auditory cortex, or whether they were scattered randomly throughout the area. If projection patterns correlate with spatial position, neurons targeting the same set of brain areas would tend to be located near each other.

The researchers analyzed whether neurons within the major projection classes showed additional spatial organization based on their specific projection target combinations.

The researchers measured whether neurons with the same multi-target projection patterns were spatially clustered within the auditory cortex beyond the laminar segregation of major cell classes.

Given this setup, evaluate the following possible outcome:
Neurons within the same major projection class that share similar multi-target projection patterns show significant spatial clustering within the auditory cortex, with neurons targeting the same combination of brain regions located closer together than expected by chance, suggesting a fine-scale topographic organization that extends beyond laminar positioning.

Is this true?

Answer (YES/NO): NO